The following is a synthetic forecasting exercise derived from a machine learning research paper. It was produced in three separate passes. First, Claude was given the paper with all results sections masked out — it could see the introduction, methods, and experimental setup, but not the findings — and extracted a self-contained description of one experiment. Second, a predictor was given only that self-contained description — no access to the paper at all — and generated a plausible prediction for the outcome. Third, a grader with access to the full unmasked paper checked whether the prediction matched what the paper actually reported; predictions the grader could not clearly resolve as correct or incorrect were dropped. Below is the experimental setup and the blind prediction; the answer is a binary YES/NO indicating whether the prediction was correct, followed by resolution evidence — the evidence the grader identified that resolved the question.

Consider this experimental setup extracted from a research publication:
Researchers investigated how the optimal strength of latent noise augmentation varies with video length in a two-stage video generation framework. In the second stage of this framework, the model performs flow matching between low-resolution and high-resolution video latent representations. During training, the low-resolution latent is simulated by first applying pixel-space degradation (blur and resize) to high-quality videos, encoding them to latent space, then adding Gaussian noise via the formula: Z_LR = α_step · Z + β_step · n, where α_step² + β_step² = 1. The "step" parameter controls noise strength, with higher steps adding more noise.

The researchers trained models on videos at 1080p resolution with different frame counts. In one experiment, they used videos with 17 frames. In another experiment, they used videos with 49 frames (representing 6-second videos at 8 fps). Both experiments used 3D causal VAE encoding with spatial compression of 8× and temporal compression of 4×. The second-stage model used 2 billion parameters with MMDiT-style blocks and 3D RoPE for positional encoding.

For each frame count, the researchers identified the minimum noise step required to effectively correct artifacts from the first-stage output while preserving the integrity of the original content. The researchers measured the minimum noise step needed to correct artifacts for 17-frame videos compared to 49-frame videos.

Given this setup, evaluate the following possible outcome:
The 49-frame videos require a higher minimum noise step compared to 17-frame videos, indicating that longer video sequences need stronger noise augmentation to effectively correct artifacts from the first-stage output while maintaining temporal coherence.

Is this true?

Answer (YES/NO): YES